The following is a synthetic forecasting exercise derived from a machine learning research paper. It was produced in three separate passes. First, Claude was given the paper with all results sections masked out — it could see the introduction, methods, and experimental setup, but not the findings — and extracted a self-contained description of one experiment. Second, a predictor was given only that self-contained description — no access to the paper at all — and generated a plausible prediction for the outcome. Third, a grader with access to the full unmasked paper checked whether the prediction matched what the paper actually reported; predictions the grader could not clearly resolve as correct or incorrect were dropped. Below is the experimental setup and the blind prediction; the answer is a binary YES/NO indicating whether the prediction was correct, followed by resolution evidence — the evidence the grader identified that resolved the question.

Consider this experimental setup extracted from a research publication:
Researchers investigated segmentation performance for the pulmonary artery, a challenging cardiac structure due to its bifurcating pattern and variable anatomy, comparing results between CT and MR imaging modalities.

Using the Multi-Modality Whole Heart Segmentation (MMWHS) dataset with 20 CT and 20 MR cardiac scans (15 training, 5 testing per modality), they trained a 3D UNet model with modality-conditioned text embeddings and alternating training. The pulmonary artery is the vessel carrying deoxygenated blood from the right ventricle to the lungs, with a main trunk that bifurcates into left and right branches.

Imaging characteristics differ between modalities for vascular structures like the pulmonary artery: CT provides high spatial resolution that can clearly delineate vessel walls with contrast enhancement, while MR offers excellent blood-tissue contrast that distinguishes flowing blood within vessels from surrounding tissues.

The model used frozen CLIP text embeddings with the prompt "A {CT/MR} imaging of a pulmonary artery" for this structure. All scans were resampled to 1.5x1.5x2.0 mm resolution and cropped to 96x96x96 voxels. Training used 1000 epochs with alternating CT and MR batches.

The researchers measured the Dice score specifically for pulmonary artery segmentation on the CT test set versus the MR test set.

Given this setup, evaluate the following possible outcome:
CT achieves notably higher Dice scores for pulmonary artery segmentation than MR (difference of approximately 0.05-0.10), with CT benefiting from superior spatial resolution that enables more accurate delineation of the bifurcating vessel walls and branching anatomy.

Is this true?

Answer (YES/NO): NO